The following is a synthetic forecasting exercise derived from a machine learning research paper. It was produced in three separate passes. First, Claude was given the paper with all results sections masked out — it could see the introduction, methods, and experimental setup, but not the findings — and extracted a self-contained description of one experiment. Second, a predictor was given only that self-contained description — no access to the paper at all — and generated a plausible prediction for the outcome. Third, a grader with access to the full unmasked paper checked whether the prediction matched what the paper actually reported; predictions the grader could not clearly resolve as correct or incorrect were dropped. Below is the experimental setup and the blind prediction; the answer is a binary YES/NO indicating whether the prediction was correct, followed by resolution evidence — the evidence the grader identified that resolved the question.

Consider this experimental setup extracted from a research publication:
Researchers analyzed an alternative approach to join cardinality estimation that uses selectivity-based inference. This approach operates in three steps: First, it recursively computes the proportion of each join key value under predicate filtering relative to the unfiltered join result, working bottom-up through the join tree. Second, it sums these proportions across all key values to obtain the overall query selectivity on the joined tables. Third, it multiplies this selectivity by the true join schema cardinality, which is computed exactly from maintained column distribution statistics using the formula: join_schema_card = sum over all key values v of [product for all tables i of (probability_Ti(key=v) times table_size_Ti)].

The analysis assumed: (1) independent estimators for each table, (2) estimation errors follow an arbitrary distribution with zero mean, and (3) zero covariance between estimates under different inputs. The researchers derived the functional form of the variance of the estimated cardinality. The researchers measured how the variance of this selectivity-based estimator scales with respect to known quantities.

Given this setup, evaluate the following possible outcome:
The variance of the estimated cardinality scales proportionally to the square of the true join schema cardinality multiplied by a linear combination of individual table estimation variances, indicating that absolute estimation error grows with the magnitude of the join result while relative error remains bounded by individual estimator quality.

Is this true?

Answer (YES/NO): NO